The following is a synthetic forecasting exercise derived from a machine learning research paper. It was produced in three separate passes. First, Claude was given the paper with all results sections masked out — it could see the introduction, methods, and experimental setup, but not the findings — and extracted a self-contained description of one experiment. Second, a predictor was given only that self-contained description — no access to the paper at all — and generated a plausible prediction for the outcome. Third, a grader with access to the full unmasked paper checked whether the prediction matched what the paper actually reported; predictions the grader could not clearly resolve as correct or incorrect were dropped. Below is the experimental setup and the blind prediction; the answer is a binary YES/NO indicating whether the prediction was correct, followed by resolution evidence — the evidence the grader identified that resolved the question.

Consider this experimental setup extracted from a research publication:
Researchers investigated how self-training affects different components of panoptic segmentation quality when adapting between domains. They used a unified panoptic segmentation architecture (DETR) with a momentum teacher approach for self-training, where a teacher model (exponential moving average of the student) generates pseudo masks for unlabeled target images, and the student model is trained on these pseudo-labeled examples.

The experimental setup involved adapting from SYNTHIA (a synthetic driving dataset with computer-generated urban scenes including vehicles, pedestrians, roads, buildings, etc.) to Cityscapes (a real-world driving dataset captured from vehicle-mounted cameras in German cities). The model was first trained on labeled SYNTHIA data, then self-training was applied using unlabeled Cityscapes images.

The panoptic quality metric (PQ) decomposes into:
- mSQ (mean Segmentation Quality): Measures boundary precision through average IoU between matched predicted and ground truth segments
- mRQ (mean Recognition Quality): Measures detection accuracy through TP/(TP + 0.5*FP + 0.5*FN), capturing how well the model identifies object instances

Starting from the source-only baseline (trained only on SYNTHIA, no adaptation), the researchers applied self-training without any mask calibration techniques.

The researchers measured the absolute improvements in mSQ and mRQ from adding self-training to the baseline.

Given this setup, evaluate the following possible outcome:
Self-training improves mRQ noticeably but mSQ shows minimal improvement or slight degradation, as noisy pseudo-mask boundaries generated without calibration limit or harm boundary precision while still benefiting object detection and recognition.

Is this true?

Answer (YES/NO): NO